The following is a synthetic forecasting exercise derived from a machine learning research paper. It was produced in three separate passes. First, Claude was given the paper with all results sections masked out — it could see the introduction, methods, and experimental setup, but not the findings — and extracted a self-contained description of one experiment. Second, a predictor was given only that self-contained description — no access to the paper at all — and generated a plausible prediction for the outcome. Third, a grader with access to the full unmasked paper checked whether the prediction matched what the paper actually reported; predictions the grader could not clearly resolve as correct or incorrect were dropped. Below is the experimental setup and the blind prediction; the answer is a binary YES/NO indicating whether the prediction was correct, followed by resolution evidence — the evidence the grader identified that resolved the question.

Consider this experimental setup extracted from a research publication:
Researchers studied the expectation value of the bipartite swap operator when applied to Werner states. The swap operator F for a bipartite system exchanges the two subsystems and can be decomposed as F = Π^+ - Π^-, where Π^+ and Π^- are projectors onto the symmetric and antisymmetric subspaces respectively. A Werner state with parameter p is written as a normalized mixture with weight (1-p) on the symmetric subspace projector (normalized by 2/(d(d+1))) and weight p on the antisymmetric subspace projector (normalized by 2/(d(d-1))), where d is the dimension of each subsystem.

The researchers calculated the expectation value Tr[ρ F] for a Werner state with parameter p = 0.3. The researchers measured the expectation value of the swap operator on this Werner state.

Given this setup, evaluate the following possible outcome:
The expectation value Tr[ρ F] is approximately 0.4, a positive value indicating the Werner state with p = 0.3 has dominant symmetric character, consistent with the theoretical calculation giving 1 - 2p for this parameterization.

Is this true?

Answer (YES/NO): YES